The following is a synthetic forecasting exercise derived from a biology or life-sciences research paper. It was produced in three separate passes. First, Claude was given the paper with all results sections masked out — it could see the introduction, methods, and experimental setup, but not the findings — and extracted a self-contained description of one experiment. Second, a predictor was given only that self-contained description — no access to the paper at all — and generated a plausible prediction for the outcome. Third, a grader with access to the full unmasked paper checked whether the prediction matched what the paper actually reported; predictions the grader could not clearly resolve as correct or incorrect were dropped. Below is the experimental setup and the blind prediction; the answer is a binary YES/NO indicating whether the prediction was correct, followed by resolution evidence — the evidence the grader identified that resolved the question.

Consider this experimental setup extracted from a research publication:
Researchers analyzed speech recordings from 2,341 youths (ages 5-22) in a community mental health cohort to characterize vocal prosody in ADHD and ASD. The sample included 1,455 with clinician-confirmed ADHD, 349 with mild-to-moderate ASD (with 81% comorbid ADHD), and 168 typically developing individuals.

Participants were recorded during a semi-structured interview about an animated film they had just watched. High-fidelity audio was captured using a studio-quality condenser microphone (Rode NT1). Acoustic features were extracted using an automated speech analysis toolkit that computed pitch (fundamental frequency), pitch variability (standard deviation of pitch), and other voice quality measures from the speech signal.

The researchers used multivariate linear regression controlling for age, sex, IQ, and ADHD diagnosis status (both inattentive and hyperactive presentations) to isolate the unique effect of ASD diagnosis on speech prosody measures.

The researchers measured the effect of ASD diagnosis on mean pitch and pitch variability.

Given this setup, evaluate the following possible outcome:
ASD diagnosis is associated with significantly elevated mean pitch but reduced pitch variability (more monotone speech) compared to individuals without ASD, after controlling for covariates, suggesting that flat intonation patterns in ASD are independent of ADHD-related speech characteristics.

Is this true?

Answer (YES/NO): NO